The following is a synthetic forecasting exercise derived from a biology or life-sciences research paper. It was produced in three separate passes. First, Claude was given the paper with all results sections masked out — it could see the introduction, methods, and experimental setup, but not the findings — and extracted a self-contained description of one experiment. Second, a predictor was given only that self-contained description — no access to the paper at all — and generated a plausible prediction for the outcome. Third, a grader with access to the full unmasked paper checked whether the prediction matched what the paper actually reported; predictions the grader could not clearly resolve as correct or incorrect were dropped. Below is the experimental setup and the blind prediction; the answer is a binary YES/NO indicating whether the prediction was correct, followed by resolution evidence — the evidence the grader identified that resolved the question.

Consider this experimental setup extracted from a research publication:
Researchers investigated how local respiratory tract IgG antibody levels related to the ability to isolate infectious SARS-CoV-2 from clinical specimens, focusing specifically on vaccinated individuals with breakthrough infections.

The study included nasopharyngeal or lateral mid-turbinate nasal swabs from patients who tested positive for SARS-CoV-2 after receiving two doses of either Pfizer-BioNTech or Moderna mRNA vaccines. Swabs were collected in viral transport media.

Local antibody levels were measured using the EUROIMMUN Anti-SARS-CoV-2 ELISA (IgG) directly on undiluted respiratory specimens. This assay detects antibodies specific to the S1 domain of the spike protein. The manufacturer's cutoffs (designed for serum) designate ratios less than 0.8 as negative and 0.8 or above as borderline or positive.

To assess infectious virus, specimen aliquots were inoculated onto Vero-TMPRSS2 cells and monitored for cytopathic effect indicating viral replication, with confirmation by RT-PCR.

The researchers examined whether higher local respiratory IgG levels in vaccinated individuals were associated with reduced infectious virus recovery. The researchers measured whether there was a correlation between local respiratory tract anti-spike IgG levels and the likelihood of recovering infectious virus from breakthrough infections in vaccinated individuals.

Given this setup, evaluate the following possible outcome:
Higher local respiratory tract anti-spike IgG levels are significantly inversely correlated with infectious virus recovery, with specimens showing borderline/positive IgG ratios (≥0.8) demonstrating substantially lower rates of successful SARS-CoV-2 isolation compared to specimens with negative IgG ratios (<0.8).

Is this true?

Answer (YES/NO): NO